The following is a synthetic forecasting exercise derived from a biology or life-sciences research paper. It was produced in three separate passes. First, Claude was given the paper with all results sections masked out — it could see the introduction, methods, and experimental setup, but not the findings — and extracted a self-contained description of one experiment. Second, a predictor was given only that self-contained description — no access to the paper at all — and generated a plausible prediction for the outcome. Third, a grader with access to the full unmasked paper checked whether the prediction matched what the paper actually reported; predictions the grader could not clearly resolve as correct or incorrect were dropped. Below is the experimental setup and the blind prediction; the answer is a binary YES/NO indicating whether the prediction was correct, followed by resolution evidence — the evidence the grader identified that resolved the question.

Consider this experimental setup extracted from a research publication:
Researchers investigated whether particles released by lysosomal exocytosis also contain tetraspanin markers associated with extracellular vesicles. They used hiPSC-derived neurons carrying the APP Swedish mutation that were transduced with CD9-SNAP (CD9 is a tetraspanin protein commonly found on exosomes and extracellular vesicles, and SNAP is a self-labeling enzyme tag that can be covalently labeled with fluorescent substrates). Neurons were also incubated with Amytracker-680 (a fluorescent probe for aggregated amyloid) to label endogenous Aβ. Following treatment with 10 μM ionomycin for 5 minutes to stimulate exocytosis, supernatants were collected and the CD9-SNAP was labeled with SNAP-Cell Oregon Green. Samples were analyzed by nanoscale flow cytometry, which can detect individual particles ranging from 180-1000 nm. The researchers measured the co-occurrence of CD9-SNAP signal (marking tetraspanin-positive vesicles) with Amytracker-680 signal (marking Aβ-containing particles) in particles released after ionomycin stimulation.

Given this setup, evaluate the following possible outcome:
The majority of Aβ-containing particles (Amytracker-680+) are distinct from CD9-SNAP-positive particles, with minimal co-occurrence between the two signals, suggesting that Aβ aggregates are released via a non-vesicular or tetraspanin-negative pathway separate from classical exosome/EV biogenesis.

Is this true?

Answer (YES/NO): NO